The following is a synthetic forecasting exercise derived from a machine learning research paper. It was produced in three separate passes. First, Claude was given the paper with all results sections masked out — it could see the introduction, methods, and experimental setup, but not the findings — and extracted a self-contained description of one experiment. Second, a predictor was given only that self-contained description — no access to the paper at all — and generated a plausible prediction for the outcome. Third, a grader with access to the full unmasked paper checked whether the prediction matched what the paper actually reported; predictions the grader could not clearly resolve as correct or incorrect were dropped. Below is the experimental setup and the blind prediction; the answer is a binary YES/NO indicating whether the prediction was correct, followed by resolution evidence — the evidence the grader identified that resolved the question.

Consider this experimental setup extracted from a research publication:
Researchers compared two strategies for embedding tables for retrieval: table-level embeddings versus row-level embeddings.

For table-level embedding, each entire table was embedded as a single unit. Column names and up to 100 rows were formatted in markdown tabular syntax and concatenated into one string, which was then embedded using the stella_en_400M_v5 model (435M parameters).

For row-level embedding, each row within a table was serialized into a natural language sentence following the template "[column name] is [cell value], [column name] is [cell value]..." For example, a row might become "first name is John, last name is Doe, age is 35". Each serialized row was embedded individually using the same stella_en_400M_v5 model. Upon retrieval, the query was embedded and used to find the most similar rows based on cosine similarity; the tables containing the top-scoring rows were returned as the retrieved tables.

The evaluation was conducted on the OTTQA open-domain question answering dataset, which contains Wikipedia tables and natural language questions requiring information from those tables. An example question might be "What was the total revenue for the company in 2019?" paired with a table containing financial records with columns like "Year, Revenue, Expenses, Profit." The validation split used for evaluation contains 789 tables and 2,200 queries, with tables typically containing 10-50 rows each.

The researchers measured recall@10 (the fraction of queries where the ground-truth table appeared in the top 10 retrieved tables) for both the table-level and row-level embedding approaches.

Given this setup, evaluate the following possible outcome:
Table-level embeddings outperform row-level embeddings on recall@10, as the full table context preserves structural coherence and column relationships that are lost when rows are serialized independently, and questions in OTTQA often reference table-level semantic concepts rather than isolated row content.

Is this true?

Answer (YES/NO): YES